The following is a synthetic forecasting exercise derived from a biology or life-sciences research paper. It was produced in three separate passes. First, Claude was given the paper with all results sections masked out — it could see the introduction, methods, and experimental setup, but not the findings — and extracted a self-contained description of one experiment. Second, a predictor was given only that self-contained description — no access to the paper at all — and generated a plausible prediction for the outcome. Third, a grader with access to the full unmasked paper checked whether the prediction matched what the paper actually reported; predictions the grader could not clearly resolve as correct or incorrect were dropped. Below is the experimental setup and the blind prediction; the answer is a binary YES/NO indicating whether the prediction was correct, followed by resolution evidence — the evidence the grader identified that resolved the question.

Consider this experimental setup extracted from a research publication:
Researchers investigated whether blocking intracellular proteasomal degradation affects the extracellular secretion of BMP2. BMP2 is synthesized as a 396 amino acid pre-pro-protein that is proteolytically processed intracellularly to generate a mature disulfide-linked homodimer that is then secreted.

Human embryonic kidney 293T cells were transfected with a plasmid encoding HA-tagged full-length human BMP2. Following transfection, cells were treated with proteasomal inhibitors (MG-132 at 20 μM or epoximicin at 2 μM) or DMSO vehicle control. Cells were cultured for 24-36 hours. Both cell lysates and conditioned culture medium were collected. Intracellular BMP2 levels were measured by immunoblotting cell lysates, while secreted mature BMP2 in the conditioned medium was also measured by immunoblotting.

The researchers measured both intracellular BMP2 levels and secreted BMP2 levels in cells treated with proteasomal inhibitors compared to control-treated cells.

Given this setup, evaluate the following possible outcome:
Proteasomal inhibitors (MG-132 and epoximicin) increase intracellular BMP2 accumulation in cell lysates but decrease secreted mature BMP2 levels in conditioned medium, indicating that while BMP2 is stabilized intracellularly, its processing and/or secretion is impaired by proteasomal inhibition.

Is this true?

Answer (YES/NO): NO